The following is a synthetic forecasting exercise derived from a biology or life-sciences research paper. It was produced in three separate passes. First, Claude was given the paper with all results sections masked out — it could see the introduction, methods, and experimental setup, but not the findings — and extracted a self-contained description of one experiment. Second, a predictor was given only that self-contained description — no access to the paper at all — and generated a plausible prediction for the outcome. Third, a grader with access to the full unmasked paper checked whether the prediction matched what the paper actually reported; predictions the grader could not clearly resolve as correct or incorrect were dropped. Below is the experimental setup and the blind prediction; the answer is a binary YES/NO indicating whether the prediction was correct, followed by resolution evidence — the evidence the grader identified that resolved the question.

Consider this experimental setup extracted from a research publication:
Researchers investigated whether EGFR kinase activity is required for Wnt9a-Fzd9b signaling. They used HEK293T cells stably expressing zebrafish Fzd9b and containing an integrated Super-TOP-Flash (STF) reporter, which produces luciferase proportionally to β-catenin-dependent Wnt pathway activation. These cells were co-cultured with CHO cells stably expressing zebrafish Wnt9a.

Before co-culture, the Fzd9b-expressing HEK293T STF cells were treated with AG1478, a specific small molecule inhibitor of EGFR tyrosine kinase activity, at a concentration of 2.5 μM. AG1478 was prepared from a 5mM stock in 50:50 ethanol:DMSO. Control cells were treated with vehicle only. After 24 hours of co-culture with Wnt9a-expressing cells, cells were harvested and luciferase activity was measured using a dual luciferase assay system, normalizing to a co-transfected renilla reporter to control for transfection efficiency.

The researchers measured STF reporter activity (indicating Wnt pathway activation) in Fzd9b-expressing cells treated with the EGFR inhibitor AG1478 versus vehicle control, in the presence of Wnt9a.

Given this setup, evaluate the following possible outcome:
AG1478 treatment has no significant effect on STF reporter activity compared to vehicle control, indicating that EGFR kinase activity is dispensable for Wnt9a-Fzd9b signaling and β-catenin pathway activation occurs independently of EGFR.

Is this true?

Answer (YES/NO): NO